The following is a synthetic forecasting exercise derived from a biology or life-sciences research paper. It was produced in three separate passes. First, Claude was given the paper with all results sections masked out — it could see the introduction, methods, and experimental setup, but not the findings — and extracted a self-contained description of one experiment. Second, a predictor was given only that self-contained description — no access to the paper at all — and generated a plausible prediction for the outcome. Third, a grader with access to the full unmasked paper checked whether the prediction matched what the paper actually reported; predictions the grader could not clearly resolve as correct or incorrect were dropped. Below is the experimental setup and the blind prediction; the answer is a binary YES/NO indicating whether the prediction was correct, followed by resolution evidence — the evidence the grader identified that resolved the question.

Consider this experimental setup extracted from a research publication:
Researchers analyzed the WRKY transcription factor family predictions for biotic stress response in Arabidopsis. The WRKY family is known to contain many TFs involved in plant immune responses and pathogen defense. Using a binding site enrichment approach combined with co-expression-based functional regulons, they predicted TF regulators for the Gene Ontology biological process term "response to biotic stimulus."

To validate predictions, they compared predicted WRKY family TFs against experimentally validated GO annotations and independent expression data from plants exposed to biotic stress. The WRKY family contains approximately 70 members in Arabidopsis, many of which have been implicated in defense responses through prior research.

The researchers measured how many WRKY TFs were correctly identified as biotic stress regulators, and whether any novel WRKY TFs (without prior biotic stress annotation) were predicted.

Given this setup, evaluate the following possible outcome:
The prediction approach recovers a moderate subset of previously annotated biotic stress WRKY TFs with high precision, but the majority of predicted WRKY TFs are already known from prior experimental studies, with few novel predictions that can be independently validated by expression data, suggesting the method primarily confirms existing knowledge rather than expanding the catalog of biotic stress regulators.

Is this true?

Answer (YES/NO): YES